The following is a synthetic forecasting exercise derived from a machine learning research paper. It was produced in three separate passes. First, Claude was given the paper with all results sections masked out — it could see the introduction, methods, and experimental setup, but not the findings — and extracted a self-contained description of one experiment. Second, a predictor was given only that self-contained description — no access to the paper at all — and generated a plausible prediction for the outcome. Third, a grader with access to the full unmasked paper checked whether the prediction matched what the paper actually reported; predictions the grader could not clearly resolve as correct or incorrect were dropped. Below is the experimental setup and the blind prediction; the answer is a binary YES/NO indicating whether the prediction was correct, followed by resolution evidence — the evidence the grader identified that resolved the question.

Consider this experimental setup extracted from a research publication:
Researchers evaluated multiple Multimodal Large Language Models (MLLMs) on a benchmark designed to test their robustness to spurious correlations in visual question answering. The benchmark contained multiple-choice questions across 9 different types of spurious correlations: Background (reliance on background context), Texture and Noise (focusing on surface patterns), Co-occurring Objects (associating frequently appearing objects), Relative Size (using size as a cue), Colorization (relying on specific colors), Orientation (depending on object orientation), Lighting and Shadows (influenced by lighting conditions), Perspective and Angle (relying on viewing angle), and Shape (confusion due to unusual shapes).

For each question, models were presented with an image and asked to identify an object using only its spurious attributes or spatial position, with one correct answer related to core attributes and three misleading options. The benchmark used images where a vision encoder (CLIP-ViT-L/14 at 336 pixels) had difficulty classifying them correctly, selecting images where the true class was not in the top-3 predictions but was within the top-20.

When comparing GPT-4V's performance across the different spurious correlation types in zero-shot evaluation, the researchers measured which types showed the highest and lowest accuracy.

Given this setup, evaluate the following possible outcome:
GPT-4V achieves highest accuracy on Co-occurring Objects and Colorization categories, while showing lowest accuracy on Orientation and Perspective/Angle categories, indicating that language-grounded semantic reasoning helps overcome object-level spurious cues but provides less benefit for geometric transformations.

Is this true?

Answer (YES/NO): NO